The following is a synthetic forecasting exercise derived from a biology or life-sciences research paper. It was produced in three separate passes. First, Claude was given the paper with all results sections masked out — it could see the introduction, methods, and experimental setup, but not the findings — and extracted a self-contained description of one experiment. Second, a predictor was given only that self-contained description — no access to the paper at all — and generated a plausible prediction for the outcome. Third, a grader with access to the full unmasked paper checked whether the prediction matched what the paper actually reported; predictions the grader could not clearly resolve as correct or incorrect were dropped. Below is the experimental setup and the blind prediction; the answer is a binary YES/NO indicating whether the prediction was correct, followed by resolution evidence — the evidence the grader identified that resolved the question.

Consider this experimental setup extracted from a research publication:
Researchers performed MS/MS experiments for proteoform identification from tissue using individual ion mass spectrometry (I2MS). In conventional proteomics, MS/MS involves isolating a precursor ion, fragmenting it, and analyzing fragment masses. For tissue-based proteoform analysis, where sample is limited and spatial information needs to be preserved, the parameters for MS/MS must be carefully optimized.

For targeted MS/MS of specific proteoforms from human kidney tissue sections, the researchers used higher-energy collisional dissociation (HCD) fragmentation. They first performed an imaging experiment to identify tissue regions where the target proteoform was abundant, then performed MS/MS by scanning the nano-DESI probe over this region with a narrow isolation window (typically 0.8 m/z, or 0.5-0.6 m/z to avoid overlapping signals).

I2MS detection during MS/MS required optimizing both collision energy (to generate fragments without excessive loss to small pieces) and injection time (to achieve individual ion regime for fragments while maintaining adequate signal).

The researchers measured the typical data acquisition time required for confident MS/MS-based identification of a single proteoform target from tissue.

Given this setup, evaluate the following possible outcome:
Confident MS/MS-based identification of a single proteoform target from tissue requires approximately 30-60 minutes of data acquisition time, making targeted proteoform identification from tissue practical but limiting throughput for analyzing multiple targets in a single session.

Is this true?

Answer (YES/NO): NO